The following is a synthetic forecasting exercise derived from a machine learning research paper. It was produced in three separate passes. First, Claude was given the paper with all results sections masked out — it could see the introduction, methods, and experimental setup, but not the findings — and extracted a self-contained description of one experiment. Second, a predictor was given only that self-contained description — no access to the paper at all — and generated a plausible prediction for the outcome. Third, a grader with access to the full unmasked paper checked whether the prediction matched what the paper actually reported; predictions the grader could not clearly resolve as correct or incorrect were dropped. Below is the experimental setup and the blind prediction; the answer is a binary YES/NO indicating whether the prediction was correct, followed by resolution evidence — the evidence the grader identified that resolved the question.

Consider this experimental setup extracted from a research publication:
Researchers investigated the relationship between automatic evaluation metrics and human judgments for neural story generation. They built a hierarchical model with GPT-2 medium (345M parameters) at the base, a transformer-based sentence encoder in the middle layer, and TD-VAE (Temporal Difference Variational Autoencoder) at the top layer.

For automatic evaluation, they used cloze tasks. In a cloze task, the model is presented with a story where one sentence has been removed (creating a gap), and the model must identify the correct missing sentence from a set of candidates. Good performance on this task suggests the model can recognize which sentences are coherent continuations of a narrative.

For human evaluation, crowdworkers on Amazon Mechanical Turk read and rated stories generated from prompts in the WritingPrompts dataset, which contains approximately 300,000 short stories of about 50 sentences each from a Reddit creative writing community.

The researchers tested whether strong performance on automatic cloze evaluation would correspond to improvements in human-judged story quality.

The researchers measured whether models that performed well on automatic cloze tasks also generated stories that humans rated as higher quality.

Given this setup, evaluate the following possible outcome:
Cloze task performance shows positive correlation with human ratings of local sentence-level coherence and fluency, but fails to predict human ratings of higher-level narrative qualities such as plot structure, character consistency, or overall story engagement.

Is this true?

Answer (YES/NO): NO